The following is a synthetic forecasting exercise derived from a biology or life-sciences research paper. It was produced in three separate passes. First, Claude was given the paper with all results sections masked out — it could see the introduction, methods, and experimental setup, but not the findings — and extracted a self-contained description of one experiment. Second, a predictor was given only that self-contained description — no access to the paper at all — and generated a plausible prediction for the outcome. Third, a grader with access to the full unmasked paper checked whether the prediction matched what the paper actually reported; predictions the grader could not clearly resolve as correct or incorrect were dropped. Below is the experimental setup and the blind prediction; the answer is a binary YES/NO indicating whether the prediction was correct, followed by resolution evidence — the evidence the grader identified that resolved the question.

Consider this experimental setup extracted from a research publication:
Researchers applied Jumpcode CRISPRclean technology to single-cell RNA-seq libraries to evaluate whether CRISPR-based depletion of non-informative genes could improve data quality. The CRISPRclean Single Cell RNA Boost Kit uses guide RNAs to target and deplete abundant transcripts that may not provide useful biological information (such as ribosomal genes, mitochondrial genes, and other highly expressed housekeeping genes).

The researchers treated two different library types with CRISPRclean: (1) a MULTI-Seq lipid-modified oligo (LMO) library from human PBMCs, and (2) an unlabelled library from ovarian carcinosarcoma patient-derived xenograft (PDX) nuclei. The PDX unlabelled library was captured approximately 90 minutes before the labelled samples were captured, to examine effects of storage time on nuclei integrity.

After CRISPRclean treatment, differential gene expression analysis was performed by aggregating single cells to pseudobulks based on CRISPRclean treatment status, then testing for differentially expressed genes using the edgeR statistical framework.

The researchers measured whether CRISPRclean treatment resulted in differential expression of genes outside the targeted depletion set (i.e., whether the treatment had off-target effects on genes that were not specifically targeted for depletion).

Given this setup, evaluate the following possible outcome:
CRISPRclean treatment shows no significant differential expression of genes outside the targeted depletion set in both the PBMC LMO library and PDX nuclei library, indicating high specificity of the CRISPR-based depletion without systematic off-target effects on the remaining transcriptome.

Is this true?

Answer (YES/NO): NO